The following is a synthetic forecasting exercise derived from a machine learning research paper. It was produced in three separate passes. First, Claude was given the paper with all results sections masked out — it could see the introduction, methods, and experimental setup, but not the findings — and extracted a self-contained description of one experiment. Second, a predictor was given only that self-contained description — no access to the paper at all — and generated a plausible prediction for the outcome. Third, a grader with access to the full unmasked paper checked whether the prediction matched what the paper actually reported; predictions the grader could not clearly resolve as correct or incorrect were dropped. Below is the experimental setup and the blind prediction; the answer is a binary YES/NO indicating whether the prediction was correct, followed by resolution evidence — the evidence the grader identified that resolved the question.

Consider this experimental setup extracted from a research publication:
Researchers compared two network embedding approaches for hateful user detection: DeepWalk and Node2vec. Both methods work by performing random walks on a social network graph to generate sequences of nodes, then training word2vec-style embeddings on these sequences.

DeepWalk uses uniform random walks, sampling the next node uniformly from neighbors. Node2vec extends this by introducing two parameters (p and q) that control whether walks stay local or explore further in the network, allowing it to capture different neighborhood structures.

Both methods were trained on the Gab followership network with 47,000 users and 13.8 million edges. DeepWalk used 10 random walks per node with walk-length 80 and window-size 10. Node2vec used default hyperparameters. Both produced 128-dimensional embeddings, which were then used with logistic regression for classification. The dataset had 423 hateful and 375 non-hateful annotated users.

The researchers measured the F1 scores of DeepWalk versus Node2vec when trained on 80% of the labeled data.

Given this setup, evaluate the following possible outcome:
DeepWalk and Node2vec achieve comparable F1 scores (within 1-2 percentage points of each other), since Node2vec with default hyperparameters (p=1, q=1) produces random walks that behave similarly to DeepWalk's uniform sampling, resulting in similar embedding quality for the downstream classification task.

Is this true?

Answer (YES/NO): YES